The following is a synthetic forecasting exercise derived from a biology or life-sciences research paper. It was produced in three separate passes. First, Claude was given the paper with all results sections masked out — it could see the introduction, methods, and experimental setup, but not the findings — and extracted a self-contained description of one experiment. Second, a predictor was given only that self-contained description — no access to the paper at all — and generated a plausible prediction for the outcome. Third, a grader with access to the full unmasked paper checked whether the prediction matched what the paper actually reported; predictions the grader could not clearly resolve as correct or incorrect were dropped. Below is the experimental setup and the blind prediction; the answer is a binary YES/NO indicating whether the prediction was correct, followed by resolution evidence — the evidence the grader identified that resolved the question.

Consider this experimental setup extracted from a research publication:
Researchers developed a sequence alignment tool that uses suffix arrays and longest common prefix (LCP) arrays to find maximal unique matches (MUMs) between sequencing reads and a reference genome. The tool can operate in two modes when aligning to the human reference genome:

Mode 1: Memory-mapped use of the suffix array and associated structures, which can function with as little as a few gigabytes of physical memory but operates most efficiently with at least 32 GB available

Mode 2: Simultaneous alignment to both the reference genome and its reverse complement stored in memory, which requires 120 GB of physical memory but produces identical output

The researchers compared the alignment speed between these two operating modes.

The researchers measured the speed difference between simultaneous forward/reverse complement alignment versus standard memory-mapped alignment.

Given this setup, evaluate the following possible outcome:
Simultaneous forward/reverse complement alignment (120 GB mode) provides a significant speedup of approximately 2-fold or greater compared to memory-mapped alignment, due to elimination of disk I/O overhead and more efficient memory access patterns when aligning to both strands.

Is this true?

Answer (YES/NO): YES